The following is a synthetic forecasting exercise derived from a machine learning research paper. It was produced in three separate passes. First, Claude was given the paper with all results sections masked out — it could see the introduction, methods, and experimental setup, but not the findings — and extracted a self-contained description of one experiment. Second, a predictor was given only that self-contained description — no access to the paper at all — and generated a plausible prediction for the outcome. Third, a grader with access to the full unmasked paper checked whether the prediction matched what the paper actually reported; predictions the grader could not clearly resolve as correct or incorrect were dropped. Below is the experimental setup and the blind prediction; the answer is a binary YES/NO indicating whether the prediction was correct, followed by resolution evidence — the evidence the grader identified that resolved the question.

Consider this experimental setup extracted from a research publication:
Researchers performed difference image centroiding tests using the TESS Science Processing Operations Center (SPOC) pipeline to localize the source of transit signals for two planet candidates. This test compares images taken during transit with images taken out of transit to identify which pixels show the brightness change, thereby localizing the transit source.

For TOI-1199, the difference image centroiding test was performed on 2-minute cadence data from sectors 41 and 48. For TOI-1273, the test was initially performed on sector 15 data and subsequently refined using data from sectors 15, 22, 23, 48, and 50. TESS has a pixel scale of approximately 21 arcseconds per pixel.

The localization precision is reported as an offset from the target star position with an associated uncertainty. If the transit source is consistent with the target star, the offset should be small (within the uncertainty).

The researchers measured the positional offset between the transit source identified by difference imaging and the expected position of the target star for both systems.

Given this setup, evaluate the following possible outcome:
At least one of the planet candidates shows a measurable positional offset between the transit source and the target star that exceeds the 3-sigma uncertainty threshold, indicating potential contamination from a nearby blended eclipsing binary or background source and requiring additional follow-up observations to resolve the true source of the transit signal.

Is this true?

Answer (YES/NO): NO